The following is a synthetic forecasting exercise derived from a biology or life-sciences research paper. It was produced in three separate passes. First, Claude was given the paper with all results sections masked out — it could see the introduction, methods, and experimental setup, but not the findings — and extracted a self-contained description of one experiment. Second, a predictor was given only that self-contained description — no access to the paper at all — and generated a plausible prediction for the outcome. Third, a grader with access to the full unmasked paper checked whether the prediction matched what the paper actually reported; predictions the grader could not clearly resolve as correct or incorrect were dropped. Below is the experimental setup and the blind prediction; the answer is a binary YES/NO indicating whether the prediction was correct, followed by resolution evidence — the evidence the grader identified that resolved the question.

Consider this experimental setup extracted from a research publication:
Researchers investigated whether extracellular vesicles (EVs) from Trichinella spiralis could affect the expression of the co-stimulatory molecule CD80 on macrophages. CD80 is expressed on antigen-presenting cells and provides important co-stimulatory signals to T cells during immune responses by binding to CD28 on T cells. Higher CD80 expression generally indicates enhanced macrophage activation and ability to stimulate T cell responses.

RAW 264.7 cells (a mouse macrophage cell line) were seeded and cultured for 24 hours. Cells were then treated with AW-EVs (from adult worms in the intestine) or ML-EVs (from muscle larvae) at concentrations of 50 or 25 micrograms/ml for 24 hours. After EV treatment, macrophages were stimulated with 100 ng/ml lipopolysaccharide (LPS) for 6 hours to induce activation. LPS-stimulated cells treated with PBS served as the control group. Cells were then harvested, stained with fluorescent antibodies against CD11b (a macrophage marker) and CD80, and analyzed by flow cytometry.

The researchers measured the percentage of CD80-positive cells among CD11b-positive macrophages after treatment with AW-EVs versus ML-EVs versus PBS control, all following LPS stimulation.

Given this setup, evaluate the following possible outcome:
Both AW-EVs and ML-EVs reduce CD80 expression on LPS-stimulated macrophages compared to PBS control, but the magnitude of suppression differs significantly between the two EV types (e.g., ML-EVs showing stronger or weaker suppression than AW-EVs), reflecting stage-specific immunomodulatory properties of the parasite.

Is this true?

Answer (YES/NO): NO